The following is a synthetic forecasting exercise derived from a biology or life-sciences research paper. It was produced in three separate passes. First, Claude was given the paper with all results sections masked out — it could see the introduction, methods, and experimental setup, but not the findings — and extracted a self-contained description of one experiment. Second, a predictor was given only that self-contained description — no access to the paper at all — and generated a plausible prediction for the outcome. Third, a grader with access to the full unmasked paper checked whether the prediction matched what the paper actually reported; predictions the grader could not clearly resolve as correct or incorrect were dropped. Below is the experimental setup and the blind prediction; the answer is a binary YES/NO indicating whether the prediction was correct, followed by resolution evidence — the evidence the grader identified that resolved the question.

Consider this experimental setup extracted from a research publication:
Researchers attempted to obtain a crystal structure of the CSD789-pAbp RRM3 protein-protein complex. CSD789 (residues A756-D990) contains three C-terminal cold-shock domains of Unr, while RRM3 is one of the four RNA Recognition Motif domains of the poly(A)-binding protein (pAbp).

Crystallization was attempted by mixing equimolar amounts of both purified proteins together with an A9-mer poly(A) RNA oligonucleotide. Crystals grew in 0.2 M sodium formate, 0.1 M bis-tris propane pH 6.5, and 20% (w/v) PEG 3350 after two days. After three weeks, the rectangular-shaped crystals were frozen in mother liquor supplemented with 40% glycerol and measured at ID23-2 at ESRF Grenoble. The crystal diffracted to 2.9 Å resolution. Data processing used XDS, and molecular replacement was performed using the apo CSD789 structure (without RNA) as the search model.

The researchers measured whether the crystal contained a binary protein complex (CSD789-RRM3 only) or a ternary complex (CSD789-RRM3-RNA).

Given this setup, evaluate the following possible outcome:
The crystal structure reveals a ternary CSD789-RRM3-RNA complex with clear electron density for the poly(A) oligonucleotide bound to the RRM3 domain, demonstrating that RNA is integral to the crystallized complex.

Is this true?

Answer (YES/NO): NO